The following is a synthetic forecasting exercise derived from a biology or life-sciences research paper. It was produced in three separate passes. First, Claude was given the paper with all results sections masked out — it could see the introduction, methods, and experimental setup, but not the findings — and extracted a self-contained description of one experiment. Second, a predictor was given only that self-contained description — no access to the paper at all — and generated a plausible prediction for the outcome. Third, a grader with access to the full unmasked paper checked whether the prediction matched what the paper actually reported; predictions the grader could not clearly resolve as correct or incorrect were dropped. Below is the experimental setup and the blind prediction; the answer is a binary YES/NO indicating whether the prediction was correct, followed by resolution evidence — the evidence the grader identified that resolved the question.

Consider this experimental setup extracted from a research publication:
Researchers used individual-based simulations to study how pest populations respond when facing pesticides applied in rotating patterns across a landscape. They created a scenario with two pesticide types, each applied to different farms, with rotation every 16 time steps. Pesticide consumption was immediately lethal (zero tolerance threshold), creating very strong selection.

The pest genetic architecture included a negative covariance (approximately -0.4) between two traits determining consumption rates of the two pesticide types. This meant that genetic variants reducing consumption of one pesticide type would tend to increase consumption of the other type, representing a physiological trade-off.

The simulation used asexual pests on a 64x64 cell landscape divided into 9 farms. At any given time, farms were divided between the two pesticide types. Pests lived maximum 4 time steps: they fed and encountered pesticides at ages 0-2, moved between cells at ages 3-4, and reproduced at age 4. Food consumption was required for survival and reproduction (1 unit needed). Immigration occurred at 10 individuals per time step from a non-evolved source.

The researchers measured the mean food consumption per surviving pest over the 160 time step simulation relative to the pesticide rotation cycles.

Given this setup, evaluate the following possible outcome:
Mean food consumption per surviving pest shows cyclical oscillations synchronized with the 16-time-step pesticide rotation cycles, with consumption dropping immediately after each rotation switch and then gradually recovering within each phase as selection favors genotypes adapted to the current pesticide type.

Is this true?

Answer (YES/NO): NO